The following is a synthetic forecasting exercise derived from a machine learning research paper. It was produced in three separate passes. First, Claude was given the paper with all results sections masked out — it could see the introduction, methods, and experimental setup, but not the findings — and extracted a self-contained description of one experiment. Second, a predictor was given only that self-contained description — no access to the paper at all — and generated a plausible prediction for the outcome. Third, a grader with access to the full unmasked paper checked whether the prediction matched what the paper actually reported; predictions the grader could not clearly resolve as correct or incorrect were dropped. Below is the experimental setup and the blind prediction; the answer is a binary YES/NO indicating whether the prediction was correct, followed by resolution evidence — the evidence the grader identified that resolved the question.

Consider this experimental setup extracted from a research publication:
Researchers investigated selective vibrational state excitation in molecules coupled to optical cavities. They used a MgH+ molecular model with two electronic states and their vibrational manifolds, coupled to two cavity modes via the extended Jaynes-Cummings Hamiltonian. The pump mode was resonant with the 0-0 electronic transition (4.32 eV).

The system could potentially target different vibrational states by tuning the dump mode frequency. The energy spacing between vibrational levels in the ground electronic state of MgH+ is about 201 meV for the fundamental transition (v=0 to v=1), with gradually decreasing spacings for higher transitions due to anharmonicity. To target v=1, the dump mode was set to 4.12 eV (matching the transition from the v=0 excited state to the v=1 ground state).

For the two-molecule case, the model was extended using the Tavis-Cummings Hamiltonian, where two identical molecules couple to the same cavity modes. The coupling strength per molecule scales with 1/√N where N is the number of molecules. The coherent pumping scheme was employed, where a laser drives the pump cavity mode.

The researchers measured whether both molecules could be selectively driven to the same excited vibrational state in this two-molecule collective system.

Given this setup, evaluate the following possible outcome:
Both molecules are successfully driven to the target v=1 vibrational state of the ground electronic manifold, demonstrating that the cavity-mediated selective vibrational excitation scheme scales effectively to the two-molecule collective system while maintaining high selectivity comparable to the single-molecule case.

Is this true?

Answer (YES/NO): YES